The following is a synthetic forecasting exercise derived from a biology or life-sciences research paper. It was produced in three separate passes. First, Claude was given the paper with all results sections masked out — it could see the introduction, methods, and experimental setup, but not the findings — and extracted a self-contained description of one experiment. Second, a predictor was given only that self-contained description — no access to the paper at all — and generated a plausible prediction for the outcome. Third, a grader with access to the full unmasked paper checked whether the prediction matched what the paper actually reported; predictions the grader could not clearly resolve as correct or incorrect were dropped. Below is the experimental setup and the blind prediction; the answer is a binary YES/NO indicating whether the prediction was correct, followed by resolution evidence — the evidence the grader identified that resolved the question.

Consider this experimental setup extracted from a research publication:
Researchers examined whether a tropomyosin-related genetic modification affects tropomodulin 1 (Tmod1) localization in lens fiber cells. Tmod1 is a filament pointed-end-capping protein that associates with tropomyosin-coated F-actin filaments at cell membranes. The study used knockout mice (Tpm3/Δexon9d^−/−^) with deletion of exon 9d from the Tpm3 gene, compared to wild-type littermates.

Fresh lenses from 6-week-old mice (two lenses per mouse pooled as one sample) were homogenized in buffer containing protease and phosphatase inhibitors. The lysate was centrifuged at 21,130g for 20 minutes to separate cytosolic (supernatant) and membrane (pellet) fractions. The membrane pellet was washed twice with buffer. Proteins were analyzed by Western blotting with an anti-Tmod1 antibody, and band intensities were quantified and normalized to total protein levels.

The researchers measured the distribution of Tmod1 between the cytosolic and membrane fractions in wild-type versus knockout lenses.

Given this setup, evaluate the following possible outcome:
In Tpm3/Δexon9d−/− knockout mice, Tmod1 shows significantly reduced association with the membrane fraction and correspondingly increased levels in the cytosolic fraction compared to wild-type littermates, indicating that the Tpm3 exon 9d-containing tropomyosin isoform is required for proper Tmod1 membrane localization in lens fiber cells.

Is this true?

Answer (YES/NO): NO